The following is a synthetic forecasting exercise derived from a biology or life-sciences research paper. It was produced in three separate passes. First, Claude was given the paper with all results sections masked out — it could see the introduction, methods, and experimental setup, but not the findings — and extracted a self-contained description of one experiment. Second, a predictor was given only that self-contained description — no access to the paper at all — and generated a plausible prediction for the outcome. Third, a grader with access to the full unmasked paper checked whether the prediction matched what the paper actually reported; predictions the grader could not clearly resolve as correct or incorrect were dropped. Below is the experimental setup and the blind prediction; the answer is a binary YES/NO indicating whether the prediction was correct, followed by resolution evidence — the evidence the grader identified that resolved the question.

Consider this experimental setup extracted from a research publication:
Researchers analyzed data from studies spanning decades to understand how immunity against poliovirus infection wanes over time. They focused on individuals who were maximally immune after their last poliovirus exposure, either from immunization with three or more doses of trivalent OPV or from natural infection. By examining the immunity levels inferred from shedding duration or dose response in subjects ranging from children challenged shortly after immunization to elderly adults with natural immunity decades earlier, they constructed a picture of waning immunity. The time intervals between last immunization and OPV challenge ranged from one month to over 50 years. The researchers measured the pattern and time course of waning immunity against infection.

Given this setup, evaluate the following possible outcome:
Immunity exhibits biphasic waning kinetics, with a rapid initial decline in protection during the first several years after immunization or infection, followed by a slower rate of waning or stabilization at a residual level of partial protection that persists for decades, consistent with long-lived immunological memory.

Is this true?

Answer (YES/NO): YES